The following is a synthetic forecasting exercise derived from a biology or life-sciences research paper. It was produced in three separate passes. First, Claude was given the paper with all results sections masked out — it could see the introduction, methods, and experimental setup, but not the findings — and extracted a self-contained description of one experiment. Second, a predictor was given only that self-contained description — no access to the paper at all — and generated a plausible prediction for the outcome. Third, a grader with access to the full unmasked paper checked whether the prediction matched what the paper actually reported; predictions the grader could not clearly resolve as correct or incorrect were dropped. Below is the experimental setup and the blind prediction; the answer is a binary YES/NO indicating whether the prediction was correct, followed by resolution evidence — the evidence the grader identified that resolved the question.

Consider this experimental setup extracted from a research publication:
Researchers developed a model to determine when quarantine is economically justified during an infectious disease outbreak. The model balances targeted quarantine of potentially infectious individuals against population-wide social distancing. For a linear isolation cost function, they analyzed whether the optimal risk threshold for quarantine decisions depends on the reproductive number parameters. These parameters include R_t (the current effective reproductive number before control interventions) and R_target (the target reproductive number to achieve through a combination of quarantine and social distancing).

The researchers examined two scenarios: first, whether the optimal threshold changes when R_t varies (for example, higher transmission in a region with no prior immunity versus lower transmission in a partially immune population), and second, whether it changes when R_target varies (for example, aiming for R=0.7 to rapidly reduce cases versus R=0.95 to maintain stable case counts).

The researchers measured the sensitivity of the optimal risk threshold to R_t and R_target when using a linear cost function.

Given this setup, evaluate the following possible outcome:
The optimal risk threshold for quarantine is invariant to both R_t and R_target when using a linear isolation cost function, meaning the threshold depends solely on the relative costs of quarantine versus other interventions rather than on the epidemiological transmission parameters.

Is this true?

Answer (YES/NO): NO